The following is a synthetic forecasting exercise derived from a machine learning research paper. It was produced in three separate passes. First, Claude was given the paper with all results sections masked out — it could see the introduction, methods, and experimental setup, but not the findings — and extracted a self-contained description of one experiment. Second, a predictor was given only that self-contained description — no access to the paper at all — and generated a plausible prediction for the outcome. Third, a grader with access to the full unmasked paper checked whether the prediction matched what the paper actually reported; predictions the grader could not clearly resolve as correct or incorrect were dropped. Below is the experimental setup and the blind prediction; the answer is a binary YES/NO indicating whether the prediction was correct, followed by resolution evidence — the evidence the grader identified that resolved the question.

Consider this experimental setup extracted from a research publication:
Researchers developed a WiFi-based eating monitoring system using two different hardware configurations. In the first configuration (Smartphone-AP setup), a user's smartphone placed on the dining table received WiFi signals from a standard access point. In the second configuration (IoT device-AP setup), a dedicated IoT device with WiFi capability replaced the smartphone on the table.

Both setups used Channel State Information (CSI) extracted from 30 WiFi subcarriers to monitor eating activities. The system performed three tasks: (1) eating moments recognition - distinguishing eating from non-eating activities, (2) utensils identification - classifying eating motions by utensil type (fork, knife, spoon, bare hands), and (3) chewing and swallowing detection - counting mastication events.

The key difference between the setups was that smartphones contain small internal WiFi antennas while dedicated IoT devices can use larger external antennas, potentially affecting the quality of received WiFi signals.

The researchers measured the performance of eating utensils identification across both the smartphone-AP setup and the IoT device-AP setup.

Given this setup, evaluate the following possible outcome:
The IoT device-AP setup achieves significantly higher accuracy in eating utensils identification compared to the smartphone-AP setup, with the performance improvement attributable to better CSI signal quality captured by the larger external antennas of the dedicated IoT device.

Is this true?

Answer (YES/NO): NO